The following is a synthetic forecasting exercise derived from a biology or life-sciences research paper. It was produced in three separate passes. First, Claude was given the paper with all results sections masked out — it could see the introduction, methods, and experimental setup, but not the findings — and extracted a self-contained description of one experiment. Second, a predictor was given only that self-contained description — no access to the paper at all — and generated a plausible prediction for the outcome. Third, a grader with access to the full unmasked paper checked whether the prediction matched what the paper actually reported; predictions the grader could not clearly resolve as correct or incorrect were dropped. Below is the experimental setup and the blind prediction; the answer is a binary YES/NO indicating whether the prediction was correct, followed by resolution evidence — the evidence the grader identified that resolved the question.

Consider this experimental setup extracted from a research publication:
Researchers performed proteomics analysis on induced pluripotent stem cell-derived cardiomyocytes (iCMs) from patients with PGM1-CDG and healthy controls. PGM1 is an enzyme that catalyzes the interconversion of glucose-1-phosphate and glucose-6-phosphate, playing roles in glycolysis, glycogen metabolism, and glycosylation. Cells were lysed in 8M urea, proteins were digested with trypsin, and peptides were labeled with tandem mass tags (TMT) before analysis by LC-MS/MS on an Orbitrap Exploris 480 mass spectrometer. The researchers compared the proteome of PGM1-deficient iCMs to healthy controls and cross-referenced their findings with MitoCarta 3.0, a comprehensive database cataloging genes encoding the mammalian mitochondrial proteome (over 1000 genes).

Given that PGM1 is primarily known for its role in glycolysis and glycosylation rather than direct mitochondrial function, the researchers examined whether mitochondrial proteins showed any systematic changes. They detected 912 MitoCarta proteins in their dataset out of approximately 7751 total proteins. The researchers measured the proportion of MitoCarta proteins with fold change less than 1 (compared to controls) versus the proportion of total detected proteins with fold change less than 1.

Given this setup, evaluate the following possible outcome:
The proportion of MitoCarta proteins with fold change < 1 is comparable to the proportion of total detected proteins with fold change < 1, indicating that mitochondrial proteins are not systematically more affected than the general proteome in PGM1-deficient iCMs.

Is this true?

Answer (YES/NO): NO